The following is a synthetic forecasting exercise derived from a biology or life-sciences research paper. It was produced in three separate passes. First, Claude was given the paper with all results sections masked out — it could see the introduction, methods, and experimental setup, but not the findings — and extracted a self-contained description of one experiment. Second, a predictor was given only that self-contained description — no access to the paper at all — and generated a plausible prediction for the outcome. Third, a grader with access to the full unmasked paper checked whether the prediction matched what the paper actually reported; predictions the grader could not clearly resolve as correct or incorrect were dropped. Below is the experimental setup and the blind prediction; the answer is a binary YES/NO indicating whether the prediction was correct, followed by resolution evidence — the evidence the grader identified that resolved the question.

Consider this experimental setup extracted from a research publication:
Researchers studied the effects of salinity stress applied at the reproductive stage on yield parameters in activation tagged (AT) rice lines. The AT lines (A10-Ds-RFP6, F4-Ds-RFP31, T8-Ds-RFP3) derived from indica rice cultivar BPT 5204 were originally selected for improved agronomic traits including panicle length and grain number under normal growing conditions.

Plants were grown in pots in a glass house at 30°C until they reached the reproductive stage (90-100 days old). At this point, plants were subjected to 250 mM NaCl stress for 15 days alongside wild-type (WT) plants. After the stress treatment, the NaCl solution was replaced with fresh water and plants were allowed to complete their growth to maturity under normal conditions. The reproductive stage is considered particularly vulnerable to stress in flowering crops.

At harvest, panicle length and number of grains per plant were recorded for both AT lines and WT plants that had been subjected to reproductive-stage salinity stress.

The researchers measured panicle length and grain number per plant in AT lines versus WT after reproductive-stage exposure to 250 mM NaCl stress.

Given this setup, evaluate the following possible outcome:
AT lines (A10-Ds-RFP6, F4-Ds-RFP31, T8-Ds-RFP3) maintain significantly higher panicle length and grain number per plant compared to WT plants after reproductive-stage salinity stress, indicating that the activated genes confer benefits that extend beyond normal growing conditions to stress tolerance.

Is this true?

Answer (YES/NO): YES